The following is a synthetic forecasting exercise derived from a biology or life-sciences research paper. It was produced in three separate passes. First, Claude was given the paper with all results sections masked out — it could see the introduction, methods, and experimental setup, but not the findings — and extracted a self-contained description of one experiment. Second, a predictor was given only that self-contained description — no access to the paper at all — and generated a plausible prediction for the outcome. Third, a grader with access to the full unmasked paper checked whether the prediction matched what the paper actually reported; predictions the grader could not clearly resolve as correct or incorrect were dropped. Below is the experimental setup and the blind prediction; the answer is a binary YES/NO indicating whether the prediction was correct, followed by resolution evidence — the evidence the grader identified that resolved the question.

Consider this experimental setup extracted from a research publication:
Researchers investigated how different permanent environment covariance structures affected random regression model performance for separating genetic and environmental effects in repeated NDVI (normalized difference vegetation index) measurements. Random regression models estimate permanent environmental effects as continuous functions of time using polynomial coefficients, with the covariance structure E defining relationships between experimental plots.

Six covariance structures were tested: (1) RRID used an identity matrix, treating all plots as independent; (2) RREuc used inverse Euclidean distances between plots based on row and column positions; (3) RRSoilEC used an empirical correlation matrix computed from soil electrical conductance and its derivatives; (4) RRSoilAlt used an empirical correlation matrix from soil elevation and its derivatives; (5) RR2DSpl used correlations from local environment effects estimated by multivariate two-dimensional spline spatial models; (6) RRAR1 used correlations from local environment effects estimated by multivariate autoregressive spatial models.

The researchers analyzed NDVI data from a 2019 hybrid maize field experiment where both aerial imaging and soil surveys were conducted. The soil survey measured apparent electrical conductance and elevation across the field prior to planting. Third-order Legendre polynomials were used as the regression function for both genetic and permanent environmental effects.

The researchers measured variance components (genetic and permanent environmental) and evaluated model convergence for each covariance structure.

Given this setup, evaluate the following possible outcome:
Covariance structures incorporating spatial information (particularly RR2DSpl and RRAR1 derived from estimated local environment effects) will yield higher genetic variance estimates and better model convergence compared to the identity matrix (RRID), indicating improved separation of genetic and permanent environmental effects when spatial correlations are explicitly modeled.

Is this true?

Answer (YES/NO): NO